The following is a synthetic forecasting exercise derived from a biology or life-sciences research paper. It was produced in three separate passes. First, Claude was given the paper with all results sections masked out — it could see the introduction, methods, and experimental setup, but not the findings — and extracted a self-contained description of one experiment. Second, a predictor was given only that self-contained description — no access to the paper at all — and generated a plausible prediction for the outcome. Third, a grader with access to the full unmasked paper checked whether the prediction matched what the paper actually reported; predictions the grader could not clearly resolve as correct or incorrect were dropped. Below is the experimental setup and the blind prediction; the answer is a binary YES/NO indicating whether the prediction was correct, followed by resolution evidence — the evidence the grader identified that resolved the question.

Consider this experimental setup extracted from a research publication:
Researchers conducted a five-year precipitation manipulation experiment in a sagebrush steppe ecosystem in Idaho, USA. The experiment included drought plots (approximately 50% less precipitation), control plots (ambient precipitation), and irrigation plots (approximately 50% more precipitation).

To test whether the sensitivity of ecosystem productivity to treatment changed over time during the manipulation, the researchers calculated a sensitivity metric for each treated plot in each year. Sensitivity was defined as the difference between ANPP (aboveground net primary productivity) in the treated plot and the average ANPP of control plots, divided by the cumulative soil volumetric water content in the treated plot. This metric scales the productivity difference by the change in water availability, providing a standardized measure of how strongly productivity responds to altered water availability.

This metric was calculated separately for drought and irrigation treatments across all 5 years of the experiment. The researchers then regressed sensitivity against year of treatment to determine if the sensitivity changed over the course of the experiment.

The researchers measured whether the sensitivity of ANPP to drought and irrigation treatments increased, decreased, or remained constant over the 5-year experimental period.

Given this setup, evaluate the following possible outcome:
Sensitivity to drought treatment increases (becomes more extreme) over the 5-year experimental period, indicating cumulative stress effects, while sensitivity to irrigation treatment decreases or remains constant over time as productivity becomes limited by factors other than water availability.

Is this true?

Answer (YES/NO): YES